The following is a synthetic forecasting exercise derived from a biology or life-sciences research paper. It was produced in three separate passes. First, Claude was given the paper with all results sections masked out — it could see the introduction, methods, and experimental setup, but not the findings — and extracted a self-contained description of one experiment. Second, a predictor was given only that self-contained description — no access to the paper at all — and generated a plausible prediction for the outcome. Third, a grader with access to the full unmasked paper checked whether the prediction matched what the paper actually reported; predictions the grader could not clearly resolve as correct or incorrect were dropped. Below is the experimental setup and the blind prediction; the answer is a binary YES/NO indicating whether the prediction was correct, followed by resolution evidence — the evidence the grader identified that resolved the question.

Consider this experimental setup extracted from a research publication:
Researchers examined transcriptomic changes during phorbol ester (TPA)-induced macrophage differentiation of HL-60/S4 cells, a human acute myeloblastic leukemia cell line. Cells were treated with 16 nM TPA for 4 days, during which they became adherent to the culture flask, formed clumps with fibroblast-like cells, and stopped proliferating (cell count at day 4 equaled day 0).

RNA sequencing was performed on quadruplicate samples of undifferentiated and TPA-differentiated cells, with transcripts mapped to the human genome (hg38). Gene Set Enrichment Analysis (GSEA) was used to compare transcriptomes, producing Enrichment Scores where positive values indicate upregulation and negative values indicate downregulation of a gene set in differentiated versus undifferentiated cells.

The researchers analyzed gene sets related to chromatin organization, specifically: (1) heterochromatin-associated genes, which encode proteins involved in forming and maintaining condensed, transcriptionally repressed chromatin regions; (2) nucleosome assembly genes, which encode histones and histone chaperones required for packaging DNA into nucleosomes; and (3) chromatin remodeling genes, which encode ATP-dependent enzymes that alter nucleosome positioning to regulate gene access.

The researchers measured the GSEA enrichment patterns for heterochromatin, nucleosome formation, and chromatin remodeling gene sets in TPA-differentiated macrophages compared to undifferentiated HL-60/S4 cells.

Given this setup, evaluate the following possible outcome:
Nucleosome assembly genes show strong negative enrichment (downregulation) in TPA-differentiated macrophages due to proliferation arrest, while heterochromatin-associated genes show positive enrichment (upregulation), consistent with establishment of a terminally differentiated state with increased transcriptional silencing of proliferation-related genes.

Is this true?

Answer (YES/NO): NO